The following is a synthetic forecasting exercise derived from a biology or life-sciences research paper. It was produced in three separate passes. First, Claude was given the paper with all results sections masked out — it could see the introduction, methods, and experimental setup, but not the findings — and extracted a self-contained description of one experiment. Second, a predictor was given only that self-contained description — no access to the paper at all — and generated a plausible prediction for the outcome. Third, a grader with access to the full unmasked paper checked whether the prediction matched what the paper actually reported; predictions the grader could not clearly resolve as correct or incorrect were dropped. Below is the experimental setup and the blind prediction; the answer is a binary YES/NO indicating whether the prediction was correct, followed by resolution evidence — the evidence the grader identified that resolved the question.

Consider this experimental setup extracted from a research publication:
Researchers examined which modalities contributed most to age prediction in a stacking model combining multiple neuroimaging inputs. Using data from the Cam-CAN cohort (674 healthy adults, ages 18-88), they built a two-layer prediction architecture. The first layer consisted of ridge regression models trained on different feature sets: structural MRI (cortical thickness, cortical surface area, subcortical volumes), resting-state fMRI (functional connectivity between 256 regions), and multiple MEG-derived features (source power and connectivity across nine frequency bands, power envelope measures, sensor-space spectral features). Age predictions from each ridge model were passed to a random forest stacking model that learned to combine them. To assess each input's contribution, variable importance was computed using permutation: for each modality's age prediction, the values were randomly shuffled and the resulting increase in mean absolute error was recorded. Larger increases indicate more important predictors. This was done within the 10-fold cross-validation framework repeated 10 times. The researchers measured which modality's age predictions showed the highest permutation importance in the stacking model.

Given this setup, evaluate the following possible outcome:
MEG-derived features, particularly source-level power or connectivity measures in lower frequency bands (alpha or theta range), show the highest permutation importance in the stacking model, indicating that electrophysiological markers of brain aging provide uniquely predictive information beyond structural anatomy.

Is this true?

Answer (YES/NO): NO